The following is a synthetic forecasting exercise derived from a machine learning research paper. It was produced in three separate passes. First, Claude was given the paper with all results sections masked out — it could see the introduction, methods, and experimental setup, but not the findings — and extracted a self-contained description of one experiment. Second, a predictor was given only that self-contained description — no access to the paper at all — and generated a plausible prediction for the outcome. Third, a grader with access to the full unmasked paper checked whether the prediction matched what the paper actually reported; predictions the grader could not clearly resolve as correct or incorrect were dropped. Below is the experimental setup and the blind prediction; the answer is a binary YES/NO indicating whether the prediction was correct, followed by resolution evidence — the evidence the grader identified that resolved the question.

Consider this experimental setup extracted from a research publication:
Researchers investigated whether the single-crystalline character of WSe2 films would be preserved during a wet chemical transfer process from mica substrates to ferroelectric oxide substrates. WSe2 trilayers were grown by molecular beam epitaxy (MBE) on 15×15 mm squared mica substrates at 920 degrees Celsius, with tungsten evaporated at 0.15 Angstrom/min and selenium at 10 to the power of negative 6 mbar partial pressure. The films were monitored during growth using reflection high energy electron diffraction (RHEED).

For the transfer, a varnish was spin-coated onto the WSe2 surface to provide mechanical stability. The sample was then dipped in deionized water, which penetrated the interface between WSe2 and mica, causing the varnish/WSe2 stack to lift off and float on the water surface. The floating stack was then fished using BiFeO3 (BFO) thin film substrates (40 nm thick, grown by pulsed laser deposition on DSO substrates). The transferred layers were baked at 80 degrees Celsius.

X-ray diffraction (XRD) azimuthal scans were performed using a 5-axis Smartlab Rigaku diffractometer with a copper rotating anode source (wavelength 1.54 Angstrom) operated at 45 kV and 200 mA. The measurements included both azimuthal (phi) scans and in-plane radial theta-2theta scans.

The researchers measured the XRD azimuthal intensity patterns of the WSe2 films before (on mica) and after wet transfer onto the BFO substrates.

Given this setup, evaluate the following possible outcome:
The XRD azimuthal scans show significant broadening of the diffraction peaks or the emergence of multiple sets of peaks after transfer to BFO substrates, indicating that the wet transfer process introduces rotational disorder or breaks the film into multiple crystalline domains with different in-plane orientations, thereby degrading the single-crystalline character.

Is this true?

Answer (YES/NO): NO